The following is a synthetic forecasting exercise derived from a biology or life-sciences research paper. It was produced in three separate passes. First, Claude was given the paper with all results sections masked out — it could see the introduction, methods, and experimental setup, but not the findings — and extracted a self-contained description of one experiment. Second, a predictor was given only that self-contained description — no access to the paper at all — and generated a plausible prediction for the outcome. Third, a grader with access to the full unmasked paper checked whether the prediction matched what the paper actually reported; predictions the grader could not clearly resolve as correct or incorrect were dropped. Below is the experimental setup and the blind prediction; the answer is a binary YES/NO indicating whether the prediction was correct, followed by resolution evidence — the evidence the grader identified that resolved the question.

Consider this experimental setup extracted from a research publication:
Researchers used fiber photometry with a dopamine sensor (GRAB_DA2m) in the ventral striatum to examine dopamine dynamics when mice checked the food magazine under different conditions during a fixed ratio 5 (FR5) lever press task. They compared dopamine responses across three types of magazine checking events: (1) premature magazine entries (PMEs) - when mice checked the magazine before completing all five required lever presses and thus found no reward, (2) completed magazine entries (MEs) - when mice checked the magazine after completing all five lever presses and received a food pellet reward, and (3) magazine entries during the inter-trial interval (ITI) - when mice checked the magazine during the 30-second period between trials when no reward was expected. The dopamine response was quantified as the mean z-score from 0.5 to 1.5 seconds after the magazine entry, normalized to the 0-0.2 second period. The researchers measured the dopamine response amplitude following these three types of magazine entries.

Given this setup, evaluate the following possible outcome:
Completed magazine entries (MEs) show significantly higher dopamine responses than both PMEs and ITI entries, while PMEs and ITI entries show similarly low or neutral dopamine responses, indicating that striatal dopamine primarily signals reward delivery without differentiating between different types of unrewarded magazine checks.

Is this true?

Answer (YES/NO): NO